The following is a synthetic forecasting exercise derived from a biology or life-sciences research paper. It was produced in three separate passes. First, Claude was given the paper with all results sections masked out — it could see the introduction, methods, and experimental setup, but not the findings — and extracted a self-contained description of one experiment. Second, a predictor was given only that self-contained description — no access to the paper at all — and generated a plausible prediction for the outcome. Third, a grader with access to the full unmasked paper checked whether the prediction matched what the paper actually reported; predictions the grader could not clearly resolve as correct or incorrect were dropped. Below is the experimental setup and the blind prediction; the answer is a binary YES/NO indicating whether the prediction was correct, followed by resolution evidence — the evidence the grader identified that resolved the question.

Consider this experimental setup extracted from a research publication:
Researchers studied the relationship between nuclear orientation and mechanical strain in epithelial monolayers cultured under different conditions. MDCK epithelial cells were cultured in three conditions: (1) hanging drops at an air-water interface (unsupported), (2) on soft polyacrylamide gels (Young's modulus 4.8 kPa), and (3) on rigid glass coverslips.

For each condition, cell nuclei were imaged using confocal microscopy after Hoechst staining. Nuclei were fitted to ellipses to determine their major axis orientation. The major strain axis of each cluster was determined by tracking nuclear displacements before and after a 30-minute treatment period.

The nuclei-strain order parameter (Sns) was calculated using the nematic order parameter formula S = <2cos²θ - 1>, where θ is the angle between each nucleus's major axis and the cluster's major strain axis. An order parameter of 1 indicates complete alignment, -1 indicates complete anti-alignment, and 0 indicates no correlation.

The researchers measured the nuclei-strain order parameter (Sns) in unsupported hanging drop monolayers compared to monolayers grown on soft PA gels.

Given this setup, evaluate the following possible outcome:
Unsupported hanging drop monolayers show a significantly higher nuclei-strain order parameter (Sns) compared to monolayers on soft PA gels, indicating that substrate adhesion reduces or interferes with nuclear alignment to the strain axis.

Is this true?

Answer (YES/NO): NO